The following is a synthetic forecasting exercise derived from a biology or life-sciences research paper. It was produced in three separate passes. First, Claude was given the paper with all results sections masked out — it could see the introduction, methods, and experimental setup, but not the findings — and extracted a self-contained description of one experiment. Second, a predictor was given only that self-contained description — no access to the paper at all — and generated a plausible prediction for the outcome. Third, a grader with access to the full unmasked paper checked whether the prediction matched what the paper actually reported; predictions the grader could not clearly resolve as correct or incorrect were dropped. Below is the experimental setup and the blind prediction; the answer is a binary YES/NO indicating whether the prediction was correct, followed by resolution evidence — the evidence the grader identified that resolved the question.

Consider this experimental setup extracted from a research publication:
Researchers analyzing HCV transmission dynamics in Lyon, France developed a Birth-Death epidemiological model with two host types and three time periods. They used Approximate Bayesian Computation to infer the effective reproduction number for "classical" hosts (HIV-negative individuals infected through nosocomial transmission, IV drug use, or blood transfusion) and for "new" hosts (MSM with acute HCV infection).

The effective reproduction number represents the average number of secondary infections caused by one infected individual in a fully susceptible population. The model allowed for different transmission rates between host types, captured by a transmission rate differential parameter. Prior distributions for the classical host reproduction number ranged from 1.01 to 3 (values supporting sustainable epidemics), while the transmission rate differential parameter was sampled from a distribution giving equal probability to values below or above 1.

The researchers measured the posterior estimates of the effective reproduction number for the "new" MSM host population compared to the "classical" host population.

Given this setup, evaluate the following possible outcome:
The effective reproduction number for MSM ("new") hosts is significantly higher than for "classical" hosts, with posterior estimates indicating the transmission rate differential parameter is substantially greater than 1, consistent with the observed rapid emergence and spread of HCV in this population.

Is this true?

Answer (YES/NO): NO